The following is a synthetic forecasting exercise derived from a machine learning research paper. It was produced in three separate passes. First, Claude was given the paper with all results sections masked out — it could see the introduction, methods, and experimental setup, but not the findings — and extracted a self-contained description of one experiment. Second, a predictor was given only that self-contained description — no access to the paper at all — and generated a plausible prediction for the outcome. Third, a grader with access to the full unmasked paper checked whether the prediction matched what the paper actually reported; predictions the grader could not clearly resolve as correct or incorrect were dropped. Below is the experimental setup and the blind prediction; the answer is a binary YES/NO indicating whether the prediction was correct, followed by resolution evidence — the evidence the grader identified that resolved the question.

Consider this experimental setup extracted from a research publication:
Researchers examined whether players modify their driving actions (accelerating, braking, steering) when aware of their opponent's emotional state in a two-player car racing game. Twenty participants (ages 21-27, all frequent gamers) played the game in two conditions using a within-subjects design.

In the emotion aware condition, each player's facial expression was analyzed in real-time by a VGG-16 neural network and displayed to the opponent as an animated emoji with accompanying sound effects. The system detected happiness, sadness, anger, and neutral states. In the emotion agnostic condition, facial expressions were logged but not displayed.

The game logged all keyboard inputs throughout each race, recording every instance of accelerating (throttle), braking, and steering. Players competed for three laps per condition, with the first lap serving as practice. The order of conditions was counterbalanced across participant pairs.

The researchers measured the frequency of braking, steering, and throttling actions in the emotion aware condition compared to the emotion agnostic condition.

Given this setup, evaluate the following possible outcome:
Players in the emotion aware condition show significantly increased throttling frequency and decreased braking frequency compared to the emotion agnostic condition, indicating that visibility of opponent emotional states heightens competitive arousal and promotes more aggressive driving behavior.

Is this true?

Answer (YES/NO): NO